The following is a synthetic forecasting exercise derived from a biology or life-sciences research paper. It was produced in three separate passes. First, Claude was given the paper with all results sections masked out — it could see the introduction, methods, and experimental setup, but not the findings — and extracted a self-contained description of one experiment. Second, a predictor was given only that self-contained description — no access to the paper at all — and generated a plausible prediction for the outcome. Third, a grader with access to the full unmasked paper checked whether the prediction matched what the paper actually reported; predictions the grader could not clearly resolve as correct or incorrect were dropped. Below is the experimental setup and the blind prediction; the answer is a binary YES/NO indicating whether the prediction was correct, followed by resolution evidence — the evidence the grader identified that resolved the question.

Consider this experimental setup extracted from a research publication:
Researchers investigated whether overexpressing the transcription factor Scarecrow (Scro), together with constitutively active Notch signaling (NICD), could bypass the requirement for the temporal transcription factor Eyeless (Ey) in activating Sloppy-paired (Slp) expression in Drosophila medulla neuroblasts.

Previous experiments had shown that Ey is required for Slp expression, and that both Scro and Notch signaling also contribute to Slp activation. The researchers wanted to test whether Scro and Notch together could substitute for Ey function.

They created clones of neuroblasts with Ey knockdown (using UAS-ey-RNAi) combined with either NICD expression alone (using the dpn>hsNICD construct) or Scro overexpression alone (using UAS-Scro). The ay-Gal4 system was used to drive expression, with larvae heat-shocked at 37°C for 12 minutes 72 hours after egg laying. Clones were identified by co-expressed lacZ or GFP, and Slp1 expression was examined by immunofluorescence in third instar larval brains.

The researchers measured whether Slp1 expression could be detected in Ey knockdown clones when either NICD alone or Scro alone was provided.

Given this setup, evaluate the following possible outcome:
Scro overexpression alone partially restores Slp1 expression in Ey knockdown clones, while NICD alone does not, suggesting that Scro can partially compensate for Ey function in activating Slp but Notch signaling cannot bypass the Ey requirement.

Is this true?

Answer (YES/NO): NO